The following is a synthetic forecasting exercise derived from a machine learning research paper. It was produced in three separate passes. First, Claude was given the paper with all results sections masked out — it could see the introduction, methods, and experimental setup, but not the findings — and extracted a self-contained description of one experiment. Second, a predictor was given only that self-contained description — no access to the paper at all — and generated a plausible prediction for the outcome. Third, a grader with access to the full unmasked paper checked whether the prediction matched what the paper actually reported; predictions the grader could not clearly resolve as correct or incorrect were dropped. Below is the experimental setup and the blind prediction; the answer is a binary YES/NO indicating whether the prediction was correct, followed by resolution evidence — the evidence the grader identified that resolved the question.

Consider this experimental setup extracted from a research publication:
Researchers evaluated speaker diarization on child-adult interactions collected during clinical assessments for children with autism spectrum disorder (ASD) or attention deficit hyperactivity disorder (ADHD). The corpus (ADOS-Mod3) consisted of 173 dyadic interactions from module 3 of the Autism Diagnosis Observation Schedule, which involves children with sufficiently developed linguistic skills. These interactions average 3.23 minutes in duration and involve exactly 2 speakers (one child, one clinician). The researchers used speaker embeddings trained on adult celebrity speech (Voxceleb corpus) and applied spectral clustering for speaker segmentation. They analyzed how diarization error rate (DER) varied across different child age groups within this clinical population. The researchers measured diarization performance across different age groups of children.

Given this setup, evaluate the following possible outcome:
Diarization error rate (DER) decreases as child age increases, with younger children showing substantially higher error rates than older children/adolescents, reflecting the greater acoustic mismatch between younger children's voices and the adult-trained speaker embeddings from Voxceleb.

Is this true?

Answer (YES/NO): NO